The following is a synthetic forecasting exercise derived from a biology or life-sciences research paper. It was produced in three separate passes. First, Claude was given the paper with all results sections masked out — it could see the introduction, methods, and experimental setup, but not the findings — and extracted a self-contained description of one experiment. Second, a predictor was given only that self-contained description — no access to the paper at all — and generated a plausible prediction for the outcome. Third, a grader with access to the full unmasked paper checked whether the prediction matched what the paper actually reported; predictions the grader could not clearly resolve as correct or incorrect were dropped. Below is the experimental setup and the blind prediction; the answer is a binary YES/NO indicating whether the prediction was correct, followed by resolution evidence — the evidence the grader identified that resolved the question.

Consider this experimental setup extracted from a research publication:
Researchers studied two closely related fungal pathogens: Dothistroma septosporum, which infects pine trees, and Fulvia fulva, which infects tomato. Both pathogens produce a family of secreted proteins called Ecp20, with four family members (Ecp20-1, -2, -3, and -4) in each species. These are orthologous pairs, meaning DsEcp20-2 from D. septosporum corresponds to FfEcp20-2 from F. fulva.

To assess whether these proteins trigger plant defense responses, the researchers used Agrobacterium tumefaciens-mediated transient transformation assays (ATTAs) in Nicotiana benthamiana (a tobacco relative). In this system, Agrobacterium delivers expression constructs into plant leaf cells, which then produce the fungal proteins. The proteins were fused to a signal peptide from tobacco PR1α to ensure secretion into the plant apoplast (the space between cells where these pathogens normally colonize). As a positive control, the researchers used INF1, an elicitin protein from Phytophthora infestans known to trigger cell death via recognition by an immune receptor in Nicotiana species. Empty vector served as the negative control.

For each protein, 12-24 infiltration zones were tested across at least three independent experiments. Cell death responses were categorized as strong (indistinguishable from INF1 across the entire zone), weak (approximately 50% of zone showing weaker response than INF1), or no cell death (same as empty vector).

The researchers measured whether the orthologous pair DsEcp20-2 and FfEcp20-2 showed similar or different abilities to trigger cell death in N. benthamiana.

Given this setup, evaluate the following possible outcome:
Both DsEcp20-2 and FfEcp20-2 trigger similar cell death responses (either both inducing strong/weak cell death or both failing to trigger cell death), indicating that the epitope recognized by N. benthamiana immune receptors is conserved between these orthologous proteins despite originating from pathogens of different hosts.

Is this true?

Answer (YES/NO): NO